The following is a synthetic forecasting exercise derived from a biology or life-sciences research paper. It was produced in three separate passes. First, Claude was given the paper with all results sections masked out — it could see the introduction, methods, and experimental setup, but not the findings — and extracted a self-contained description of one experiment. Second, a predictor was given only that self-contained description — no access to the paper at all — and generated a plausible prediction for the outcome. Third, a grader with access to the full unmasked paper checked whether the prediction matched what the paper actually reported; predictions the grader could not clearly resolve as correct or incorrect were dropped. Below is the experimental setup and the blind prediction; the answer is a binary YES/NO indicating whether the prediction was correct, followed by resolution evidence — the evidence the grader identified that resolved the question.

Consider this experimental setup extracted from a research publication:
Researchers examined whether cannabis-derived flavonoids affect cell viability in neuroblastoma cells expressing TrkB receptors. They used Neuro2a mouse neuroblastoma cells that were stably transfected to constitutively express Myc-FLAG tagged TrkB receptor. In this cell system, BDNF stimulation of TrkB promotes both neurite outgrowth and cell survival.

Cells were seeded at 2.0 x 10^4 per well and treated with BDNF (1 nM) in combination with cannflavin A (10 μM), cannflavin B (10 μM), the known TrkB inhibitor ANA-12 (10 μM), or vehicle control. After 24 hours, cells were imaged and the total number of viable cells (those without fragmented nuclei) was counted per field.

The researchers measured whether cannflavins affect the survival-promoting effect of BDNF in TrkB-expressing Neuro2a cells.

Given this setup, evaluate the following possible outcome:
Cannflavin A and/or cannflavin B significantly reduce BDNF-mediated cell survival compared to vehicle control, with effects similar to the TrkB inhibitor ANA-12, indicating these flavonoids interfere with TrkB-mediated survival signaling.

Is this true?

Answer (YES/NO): YES